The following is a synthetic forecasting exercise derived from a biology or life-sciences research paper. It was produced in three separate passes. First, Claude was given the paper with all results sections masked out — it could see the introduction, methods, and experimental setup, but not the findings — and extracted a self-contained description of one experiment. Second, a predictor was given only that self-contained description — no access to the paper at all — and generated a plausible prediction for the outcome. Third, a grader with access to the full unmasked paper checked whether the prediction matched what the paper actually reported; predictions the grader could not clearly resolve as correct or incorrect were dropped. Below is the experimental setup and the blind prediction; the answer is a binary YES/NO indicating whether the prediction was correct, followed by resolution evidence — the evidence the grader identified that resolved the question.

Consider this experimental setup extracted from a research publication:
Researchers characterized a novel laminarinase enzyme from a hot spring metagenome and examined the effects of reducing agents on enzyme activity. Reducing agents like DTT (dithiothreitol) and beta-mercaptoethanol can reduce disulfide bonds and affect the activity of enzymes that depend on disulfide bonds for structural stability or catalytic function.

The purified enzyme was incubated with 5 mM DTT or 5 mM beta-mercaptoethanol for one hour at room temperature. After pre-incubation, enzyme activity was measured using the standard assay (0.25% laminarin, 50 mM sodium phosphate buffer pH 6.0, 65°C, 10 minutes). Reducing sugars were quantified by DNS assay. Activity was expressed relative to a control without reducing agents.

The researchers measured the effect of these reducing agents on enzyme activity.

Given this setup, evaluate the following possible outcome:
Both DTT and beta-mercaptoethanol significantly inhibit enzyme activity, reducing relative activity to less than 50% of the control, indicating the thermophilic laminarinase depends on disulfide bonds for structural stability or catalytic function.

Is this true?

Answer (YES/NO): NO